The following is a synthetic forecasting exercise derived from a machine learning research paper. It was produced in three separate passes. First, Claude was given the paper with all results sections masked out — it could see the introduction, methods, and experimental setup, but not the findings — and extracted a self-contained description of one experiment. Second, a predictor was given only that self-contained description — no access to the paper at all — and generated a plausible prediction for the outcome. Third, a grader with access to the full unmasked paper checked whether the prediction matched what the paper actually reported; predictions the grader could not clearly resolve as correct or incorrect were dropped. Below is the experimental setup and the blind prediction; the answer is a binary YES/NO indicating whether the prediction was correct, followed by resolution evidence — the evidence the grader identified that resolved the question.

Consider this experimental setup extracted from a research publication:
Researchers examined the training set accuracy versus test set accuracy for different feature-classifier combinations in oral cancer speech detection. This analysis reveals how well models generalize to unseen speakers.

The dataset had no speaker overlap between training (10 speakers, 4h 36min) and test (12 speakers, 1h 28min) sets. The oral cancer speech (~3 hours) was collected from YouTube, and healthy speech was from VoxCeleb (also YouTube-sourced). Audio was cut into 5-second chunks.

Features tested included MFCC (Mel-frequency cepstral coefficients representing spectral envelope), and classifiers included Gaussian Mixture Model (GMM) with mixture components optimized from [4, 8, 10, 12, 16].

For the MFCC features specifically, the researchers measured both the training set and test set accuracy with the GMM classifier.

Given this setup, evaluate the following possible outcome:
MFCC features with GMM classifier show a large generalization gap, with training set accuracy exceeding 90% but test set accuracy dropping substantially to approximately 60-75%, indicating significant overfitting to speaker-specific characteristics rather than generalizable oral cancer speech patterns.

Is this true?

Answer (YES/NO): NO